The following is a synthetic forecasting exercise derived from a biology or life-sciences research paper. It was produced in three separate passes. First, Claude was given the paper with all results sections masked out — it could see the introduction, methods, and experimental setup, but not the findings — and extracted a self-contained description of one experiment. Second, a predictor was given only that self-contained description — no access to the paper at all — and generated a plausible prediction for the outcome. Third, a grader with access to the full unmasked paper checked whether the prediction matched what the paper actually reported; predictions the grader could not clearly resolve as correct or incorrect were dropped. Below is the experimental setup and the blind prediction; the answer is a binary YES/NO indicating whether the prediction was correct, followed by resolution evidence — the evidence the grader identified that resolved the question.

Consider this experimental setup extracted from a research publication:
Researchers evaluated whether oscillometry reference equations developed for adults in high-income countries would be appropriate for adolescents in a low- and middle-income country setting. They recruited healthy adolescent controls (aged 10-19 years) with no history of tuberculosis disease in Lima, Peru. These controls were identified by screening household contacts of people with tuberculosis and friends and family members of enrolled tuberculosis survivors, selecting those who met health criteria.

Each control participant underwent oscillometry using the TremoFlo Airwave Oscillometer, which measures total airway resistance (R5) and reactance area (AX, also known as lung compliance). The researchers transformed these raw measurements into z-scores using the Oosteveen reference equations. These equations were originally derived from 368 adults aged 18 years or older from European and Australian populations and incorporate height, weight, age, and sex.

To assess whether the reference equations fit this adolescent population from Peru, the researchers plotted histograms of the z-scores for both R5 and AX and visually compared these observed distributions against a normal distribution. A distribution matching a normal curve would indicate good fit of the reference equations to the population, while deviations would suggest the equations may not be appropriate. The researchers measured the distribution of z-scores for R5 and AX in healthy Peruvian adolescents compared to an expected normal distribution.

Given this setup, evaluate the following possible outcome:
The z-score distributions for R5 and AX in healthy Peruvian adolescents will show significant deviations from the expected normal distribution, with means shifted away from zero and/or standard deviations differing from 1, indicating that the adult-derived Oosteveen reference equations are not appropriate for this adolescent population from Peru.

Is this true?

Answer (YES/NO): NO